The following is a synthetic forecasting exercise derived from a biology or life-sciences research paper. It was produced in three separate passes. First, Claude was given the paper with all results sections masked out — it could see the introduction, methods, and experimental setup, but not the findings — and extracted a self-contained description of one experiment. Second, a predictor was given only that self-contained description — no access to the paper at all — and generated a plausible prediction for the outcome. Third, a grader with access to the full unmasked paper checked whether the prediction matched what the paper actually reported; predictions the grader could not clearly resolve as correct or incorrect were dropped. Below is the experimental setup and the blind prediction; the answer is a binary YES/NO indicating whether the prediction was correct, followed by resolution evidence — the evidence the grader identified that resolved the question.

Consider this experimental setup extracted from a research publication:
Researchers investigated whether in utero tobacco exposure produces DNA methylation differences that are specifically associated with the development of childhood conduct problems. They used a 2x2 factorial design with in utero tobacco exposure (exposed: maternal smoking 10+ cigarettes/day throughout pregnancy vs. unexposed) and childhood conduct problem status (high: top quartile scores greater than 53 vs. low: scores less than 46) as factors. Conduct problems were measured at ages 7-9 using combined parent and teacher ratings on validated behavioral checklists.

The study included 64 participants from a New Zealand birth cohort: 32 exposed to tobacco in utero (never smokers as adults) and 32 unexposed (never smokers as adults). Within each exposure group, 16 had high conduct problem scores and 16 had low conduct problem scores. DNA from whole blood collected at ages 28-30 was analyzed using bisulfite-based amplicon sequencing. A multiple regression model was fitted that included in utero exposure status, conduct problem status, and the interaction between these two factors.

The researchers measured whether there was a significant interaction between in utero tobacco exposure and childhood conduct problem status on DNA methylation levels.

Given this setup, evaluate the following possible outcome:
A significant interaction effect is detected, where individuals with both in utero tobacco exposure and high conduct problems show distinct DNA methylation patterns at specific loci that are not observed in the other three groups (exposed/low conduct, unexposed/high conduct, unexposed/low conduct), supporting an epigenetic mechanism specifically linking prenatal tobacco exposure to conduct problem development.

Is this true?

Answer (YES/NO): NO